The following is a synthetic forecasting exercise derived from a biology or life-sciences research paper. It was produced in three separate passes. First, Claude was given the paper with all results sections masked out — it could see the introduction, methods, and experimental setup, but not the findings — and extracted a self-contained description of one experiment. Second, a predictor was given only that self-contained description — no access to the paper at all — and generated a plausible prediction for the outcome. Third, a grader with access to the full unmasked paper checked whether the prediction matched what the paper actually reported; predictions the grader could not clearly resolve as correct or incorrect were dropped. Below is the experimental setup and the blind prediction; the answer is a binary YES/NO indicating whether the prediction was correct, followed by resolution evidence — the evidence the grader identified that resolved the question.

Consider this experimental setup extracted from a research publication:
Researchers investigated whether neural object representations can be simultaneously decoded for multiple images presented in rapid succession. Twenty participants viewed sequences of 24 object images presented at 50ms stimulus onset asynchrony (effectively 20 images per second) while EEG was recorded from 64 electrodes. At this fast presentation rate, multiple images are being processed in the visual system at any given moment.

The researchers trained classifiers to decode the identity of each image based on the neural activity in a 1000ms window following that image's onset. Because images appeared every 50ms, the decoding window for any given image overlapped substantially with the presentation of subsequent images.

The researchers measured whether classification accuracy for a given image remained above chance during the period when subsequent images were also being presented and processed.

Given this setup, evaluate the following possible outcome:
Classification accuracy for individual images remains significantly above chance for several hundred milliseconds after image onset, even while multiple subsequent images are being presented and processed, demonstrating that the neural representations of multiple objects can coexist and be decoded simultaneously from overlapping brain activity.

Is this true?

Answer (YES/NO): YES